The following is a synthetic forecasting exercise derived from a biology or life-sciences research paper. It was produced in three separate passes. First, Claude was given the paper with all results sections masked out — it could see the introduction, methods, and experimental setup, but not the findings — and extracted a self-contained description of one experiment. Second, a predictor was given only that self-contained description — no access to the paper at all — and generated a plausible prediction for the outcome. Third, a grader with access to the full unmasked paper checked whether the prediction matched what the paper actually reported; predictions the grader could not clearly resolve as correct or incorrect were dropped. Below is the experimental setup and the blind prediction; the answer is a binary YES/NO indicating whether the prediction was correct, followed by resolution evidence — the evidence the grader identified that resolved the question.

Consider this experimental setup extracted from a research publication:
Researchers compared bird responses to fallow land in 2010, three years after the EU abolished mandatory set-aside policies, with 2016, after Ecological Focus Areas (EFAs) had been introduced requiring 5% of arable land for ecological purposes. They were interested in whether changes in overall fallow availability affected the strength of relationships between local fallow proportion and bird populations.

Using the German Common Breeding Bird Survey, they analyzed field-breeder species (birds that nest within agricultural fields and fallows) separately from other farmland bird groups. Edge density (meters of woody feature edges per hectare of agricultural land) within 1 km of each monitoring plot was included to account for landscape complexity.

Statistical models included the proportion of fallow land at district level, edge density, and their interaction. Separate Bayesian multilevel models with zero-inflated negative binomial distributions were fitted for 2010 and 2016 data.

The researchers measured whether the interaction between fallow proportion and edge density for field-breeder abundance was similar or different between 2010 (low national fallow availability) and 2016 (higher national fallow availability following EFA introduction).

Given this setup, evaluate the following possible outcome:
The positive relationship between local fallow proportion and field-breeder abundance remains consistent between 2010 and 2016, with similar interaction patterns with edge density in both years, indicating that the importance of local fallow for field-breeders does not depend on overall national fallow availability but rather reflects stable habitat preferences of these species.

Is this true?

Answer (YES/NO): NO